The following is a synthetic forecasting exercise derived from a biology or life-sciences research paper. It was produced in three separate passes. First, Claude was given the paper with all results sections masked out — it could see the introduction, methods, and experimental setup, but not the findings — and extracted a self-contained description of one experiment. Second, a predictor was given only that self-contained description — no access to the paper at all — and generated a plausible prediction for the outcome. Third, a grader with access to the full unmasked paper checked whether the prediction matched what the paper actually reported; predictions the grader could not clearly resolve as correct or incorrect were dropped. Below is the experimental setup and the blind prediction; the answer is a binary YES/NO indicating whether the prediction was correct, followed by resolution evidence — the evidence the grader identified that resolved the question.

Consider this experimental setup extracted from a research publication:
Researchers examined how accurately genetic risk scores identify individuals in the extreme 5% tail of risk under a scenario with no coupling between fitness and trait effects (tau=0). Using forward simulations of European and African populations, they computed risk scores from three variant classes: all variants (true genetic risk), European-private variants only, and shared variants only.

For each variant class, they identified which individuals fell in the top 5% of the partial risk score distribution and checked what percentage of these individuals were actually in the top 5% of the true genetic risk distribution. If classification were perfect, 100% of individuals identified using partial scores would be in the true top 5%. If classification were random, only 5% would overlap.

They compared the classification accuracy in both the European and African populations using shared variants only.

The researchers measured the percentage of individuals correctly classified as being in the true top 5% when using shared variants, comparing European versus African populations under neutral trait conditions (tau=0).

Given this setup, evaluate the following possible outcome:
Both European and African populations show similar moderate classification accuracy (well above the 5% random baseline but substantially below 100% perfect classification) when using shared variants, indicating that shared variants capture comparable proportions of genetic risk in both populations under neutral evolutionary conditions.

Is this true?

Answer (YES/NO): YES